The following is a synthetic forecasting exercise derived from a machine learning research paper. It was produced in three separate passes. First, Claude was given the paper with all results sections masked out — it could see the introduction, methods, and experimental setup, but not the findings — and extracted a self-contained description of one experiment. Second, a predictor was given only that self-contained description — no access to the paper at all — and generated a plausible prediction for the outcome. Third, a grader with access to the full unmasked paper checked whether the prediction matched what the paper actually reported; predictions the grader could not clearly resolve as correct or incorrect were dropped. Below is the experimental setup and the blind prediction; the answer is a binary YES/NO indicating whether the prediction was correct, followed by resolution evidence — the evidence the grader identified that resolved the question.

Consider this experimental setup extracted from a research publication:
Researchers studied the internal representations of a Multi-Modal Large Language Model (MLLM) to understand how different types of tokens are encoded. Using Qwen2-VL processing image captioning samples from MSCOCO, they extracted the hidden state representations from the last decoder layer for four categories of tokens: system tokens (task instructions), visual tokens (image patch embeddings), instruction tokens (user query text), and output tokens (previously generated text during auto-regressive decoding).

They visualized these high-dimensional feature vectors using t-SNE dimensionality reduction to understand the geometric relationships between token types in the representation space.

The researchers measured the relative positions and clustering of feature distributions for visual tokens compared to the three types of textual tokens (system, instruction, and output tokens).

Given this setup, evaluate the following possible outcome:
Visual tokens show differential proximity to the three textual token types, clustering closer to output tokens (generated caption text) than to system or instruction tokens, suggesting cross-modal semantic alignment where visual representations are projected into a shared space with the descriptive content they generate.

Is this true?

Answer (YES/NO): NO